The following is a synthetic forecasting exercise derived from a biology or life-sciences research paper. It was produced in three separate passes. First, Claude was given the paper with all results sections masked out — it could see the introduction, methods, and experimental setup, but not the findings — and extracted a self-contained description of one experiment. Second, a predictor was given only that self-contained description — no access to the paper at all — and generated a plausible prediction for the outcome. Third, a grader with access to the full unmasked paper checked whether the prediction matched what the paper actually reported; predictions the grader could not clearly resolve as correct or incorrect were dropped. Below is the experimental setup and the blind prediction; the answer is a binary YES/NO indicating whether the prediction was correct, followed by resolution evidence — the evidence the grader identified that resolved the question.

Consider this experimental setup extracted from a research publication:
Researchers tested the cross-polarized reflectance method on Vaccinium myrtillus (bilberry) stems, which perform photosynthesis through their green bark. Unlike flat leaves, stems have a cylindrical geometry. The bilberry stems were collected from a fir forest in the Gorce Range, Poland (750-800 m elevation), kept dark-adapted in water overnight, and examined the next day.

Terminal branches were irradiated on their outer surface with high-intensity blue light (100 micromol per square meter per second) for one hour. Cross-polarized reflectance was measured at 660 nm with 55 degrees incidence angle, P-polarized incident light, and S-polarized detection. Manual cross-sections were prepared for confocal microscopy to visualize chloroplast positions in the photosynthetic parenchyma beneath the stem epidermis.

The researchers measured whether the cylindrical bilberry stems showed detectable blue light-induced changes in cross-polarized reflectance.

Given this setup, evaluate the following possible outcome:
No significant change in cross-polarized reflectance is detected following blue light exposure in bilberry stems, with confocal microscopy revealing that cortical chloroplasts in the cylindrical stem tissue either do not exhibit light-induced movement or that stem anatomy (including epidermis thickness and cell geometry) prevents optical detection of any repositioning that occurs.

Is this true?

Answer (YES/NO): NO